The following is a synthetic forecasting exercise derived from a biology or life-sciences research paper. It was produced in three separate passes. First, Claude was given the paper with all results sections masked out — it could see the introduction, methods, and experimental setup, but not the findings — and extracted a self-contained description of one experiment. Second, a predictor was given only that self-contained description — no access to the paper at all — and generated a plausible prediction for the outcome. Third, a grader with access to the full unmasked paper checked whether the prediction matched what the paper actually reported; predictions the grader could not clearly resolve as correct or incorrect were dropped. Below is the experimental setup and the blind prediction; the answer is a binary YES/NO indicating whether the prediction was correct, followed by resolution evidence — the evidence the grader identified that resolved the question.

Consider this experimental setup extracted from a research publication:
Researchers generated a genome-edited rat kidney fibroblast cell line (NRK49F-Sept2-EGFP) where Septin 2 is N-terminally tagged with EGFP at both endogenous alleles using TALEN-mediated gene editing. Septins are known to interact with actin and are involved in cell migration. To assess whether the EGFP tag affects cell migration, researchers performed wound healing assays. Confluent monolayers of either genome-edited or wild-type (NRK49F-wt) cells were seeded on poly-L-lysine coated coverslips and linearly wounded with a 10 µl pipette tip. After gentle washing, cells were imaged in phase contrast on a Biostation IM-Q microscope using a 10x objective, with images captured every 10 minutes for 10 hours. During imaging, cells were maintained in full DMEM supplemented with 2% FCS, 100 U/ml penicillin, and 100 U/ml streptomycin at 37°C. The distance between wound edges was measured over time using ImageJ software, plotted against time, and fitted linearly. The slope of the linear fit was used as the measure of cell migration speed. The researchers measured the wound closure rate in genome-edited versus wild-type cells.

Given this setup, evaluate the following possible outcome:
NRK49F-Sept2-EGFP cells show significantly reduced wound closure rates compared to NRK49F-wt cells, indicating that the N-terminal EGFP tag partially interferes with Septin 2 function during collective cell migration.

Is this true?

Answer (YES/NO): NO